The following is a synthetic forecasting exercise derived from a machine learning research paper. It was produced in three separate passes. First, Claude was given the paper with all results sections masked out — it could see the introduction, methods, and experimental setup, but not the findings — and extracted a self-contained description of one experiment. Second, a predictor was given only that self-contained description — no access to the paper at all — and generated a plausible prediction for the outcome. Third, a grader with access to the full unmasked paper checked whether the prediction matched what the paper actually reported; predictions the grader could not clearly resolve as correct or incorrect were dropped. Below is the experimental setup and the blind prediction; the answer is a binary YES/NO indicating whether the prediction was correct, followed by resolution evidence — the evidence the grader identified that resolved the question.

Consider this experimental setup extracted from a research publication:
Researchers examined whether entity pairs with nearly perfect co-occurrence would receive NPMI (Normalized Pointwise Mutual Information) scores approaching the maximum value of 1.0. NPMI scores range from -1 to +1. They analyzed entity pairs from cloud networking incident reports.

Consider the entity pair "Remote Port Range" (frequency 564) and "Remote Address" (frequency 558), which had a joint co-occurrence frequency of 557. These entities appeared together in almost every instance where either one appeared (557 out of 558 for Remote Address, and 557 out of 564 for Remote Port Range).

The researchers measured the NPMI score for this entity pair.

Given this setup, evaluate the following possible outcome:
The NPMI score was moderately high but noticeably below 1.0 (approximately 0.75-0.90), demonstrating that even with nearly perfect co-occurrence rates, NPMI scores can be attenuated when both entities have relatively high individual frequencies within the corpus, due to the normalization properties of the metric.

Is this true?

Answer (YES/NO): NO